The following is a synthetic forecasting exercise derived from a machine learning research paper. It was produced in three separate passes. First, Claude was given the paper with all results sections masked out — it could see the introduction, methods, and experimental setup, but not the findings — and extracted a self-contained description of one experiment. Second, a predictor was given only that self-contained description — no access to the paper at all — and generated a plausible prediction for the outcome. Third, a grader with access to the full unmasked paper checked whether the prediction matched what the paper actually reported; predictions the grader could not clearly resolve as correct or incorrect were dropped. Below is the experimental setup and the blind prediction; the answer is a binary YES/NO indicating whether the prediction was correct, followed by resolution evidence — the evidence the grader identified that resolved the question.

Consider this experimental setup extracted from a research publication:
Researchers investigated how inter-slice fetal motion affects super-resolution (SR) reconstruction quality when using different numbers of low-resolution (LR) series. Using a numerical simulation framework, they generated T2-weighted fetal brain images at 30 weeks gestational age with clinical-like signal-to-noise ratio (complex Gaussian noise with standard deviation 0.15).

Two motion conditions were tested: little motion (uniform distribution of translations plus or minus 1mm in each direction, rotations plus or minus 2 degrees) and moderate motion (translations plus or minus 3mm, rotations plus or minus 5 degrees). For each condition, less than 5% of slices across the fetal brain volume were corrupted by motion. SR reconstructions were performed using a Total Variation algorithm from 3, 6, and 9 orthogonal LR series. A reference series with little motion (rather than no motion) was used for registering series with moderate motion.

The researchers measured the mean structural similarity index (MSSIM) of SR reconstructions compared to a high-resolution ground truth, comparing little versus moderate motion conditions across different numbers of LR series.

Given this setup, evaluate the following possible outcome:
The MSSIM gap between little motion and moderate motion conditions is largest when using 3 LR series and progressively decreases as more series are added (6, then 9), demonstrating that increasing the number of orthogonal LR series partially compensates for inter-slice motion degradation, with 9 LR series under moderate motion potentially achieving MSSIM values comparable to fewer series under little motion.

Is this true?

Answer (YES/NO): NO